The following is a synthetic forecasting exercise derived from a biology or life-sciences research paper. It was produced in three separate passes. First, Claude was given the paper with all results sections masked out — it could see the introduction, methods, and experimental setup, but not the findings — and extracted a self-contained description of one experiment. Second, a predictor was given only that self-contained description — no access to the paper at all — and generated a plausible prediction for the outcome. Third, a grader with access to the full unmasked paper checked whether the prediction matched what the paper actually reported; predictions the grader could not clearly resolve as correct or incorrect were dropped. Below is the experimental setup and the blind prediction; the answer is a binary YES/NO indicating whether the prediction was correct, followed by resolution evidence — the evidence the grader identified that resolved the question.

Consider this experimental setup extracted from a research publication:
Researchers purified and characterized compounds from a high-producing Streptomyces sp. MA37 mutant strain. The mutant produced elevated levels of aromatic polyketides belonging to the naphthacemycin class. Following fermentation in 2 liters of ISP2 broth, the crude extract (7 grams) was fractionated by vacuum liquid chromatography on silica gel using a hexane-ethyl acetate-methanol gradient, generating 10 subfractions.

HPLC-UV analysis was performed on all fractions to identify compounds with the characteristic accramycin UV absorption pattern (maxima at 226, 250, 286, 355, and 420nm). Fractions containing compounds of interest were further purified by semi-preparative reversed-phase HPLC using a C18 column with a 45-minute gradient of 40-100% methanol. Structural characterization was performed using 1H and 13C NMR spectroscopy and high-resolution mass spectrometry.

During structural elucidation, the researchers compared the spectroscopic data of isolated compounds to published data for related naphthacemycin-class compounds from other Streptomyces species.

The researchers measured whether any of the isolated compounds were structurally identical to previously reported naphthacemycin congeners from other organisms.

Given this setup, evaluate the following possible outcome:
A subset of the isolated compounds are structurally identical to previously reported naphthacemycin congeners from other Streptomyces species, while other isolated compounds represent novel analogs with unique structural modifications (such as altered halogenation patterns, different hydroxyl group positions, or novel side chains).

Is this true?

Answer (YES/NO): YES